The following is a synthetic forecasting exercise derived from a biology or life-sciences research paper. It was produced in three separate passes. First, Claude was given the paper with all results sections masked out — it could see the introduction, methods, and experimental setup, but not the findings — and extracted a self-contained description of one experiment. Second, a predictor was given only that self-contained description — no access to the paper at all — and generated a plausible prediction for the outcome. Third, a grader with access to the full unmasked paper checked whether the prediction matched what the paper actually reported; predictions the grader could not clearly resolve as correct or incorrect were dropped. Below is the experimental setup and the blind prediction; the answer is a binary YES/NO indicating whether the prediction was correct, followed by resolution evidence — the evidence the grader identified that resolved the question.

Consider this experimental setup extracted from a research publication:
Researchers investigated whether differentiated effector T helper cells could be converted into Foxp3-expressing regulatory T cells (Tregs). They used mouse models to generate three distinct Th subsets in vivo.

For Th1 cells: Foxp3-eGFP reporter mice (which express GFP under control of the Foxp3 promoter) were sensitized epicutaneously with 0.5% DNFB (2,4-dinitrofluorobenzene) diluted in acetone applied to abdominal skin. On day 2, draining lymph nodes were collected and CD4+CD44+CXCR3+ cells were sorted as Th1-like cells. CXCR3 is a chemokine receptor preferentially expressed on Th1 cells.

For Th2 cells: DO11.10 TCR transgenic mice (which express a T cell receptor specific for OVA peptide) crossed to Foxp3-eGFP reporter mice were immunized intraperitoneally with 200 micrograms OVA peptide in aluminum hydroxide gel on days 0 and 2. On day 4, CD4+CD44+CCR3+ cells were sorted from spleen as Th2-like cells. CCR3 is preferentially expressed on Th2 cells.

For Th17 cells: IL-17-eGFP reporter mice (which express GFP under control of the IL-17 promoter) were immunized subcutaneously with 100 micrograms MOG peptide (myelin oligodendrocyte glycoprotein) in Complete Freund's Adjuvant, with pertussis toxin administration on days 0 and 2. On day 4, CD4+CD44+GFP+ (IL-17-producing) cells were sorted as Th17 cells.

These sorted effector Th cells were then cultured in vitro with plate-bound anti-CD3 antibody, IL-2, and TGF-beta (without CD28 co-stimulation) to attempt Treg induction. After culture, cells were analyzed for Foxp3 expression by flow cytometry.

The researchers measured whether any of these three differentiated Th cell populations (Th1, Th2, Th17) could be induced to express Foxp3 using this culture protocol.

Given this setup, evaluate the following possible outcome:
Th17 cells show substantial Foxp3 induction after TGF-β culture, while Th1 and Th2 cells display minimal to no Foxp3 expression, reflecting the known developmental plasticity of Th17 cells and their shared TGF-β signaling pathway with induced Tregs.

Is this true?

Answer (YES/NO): NO